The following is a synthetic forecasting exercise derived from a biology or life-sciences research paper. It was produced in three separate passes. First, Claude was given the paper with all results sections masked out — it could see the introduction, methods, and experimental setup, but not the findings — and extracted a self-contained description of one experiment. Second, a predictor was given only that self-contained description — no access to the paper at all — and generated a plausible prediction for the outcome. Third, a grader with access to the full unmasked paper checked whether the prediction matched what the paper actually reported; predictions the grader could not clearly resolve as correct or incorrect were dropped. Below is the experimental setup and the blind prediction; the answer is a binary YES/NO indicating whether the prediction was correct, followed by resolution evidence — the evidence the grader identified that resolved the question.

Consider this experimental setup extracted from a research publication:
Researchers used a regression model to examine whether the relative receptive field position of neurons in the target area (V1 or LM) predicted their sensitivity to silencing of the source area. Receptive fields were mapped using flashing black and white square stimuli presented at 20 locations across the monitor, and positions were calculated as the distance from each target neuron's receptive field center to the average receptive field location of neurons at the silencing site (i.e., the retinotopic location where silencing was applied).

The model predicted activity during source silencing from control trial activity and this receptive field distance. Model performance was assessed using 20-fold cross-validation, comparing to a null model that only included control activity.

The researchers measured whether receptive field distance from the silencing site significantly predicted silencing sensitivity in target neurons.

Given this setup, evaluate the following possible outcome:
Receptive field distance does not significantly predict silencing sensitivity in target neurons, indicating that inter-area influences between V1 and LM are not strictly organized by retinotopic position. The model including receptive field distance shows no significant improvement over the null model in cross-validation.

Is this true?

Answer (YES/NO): NO